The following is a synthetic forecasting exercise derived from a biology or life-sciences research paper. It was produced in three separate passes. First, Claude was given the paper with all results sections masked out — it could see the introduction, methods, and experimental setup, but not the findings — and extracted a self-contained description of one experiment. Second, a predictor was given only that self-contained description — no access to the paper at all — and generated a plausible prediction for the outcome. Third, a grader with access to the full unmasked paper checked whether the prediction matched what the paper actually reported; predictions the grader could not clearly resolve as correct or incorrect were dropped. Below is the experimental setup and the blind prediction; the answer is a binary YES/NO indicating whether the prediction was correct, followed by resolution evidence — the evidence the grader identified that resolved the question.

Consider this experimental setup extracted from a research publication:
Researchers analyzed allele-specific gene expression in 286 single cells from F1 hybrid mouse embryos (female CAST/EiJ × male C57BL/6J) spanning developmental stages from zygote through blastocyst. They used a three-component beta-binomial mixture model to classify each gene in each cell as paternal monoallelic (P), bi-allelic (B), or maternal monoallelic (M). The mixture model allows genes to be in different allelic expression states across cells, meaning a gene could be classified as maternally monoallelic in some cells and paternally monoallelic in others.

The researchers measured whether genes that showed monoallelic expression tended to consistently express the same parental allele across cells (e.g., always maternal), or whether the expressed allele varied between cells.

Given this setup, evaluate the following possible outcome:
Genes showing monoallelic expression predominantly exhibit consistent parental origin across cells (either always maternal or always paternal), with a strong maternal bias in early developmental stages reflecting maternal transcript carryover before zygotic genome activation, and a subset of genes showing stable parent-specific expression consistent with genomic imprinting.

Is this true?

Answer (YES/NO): NO